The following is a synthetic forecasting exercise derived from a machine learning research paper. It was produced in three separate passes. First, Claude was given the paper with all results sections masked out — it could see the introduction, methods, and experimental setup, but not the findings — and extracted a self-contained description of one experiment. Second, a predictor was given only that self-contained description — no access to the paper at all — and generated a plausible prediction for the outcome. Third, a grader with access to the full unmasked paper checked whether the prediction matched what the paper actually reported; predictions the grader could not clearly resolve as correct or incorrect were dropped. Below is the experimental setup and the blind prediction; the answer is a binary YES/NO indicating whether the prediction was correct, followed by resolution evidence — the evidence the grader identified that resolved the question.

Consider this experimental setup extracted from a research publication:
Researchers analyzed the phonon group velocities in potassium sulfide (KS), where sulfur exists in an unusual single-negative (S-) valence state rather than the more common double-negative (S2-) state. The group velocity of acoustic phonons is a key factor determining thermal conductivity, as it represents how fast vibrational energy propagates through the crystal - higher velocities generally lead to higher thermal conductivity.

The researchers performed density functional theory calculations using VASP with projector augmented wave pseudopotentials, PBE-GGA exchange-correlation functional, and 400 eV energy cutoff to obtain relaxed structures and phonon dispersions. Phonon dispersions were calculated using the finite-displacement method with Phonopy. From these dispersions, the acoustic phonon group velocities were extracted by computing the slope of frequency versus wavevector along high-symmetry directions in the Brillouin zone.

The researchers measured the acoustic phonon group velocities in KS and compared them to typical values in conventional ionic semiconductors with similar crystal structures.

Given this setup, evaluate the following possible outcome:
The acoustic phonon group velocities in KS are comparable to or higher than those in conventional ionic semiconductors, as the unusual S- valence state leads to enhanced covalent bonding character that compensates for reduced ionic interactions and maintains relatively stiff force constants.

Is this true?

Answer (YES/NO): NO